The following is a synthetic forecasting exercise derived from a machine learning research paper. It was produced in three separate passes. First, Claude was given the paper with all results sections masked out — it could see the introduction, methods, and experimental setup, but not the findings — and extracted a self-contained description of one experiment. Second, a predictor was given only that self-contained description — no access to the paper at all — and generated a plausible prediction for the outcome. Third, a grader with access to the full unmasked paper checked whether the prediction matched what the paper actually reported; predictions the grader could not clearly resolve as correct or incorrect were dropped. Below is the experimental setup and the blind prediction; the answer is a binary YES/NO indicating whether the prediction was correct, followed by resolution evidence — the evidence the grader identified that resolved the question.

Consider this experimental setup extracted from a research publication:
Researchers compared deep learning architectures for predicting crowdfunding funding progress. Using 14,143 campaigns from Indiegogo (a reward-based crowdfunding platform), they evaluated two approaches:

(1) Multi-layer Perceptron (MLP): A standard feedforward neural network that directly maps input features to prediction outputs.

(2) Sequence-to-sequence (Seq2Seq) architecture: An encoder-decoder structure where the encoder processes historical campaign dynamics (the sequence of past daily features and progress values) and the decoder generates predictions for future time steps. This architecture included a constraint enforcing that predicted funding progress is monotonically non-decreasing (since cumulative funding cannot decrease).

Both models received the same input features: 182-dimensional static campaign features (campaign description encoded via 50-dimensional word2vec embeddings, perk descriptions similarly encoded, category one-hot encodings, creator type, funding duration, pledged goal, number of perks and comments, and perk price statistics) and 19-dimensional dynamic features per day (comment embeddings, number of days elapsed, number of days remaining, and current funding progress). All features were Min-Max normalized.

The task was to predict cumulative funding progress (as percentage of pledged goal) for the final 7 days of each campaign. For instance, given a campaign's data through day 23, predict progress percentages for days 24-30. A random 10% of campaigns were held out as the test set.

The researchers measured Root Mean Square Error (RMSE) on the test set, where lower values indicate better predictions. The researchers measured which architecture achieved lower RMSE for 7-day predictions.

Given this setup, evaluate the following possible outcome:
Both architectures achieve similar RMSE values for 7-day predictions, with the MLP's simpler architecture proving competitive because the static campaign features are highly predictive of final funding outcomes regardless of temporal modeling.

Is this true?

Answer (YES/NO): NO